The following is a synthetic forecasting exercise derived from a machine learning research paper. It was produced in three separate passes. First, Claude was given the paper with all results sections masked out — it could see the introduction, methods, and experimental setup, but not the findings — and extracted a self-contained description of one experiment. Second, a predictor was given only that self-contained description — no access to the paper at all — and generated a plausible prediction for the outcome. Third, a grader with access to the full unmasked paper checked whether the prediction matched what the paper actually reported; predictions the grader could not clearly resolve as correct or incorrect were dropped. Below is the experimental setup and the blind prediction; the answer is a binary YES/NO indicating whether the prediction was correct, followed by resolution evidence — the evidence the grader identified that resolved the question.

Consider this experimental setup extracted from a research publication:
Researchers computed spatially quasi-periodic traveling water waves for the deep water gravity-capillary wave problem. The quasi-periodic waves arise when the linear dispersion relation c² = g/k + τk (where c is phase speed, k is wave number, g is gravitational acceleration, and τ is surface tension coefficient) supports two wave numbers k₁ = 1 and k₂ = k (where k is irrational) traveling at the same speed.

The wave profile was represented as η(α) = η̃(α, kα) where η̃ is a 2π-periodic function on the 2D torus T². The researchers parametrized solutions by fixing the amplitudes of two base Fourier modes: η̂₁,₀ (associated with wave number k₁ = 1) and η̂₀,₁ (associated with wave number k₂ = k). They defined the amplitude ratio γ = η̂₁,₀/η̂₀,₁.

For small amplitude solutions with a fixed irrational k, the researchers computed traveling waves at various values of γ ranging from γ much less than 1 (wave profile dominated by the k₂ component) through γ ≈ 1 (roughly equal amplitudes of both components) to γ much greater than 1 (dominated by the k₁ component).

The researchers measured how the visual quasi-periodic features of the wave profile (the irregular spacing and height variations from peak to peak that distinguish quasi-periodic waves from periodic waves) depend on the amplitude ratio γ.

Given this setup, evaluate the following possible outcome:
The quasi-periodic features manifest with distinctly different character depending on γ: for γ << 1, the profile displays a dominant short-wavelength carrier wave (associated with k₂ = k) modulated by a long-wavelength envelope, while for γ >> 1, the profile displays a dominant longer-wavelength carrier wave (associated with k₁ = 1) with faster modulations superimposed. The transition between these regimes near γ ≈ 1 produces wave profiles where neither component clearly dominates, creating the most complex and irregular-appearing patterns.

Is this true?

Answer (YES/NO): NO